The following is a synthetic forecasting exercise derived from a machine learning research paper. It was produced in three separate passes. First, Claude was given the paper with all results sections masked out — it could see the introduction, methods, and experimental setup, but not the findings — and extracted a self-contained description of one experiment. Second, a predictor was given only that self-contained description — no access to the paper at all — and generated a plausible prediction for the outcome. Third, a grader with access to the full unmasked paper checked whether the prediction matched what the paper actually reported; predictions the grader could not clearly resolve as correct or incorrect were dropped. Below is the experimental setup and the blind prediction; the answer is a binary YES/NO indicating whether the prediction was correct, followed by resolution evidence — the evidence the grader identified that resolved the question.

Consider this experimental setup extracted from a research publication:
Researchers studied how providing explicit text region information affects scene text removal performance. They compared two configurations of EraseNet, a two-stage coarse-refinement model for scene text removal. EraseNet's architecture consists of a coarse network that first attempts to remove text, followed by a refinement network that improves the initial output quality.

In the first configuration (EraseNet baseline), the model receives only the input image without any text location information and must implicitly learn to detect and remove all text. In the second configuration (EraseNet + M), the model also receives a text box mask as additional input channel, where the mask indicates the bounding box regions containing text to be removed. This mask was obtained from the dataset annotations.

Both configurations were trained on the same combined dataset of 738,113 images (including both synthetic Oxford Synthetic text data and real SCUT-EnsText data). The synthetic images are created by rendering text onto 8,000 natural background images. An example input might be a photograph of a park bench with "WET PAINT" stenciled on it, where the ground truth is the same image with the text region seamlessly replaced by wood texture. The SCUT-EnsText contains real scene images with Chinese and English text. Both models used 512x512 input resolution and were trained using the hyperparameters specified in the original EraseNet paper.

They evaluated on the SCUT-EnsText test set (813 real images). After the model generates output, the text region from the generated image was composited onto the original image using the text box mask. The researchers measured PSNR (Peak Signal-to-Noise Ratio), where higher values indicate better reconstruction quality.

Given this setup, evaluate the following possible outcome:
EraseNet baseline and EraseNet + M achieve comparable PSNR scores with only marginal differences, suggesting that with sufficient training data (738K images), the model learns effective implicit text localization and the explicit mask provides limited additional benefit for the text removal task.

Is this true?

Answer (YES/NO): NO